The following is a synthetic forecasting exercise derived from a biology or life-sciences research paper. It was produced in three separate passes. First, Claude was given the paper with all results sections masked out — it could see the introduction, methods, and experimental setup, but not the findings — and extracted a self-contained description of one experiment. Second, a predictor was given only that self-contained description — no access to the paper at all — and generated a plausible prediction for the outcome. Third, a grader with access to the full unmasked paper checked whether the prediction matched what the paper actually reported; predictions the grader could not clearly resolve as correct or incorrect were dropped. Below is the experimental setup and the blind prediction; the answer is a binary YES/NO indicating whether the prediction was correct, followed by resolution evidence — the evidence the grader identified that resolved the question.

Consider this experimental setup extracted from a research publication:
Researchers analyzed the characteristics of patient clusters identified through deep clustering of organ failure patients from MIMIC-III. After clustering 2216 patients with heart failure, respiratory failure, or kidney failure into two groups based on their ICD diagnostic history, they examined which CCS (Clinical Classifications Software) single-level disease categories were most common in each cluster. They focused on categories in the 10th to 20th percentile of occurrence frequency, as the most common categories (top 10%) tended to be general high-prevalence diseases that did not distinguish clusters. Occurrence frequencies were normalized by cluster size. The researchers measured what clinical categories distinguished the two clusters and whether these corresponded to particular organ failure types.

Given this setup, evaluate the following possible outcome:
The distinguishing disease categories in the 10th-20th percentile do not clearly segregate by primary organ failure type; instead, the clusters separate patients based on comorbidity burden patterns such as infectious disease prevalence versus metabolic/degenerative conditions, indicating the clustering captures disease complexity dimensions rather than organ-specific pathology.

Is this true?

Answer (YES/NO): NO